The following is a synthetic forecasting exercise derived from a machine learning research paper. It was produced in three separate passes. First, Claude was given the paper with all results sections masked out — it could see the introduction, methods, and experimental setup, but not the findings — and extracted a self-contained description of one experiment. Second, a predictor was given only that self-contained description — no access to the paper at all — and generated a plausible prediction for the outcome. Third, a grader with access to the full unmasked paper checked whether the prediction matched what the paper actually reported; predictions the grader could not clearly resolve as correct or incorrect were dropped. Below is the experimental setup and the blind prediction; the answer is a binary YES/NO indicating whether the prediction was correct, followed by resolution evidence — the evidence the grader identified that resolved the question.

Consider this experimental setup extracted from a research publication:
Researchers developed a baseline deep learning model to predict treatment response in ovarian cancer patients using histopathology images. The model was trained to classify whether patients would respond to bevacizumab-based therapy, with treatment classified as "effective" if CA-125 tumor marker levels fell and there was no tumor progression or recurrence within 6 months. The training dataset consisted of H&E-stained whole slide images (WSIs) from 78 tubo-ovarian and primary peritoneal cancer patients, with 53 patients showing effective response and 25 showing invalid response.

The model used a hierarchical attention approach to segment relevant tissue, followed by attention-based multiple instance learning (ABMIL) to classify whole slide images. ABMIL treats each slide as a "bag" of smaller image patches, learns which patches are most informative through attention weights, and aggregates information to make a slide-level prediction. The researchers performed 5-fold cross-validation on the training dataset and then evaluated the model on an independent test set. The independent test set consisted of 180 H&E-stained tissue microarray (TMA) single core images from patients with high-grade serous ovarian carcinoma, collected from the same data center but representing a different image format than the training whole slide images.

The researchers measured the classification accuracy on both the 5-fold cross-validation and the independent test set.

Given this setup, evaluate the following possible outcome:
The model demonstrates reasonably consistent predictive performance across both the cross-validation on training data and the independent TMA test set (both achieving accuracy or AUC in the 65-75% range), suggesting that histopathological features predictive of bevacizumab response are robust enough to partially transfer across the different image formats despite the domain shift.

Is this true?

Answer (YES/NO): NO